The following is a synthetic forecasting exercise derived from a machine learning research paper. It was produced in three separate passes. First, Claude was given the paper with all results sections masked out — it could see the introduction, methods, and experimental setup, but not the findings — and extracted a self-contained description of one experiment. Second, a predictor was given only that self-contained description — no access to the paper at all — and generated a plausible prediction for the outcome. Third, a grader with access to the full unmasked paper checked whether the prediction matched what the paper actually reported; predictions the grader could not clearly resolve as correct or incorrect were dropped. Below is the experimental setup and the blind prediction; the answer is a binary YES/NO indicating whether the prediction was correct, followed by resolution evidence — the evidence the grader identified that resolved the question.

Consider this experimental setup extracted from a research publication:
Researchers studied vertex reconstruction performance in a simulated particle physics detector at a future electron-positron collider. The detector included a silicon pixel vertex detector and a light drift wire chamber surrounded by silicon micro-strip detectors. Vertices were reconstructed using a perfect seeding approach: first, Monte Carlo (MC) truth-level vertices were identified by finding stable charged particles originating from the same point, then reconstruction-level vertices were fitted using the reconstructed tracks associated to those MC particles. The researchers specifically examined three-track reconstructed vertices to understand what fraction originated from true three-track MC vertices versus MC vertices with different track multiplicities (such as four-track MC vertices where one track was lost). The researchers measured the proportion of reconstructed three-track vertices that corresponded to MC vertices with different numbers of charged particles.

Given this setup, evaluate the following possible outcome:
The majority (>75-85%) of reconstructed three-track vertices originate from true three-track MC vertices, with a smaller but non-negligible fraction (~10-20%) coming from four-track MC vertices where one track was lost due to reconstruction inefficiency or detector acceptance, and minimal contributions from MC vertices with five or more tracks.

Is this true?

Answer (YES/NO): NO